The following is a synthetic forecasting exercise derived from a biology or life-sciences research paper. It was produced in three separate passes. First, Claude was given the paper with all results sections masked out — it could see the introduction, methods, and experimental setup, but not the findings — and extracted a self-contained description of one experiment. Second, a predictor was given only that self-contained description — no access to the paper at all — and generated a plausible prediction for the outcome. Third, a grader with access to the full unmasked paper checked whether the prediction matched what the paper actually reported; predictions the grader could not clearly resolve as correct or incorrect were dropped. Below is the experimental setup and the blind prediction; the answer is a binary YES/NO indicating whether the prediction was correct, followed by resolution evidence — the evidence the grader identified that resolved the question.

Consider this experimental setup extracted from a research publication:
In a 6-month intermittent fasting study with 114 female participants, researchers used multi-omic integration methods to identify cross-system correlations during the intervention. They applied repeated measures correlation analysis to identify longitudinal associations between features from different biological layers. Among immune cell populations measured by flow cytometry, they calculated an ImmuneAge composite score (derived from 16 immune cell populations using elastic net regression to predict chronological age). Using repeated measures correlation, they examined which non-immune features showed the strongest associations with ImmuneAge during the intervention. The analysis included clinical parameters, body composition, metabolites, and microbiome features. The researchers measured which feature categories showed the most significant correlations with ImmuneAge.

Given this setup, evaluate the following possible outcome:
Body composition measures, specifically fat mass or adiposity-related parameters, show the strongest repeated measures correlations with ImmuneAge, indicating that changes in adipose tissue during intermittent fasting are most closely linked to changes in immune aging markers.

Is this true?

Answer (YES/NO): NO